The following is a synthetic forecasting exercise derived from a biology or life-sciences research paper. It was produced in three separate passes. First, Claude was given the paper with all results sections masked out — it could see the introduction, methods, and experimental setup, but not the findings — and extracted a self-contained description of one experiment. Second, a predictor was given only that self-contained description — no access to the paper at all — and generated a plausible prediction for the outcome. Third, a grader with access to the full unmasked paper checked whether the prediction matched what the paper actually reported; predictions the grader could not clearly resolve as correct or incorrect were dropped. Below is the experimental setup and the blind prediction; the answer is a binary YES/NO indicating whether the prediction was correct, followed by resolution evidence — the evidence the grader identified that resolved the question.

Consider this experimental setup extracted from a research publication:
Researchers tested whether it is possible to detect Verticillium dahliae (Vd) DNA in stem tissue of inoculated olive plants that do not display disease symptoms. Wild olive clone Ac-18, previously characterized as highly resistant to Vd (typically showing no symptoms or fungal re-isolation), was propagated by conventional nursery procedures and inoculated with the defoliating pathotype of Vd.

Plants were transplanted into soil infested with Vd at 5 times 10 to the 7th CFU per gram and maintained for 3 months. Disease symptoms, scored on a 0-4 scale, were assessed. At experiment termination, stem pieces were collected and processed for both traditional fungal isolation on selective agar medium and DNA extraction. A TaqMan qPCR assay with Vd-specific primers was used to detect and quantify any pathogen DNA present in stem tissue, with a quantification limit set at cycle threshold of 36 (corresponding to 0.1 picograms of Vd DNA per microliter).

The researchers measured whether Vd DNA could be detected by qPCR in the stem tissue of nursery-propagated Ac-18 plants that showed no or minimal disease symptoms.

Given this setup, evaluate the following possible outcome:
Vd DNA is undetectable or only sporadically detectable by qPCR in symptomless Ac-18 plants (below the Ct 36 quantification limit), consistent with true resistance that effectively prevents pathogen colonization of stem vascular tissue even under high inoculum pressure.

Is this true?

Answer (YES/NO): YES